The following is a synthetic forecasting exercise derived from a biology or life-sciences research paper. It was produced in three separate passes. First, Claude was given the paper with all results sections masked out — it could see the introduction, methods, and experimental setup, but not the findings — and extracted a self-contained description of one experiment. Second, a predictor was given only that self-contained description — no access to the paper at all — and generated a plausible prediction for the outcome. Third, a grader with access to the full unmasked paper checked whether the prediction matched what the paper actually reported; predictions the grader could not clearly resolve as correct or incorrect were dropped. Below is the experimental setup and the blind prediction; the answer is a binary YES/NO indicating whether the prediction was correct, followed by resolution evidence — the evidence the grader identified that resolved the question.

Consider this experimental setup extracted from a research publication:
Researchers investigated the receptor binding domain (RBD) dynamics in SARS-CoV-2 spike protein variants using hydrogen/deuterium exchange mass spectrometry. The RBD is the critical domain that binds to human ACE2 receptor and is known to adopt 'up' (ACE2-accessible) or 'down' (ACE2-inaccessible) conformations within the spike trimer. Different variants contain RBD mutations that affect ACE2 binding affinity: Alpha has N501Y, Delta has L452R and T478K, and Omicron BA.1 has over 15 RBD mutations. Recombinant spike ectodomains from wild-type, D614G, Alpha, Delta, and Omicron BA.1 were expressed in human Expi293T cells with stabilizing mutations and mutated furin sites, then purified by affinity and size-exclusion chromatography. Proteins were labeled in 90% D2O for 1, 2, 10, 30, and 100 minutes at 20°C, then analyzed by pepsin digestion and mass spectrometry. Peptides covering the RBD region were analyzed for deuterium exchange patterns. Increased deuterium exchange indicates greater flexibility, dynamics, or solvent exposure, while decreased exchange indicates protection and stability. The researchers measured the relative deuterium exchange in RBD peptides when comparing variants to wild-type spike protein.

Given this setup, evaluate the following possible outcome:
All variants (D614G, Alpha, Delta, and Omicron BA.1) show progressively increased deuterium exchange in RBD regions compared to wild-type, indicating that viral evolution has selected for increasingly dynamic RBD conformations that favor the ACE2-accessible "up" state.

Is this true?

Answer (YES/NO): NO